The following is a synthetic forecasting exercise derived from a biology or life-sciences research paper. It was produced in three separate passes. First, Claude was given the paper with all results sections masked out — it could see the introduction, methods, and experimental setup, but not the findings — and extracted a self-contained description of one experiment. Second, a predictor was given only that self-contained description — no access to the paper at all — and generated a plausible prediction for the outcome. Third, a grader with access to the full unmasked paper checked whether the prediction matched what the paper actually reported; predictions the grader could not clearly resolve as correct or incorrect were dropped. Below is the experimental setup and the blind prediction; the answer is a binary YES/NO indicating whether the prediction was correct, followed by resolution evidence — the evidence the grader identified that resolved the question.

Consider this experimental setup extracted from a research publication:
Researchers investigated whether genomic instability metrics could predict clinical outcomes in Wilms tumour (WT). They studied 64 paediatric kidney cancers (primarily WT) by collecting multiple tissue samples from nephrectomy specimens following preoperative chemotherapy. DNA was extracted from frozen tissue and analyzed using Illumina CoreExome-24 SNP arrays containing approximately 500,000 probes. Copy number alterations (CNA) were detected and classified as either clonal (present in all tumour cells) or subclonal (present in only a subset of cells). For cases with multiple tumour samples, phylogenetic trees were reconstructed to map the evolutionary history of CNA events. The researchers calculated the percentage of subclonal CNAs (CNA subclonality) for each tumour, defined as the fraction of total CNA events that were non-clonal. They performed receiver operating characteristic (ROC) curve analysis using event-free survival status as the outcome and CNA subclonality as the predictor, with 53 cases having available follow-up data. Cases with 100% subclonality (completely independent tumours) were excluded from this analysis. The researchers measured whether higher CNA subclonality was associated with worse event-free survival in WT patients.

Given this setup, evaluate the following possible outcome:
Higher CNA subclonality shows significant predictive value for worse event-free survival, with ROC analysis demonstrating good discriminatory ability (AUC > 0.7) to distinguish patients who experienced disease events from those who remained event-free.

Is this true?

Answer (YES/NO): NO